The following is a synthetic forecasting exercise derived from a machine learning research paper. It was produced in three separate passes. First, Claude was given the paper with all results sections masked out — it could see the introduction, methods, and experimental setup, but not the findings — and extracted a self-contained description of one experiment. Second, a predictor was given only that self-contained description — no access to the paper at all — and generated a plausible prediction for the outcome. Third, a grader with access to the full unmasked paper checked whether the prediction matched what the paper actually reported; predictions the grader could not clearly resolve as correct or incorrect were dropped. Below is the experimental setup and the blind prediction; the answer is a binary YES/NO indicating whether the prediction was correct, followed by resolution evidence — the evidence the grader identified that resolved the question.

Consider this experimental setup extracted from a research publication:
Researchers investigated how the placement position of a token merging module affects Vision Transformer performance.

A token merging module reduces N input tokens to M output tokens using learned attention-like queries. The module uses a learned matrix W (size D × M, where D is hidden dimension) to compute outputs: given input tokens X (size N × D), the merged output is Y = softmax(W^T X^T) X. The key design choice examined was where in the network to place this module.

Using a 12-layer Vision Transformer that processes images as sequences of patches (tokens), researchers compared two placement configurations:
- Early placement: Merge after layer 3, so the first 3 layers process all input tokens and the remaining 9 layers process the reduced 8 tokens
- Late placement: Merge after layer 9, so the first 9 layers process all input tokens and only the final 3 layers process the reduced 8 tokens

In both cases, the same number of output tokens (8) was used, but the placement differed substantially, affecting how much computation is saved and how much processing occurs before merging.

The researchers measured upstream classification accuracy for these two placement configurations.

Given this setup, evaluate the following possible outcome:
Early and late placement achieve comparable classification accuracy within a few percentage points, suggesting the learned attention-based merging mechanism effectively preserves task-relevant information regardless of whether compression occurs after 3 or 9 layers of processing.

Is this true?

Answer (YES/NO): NO